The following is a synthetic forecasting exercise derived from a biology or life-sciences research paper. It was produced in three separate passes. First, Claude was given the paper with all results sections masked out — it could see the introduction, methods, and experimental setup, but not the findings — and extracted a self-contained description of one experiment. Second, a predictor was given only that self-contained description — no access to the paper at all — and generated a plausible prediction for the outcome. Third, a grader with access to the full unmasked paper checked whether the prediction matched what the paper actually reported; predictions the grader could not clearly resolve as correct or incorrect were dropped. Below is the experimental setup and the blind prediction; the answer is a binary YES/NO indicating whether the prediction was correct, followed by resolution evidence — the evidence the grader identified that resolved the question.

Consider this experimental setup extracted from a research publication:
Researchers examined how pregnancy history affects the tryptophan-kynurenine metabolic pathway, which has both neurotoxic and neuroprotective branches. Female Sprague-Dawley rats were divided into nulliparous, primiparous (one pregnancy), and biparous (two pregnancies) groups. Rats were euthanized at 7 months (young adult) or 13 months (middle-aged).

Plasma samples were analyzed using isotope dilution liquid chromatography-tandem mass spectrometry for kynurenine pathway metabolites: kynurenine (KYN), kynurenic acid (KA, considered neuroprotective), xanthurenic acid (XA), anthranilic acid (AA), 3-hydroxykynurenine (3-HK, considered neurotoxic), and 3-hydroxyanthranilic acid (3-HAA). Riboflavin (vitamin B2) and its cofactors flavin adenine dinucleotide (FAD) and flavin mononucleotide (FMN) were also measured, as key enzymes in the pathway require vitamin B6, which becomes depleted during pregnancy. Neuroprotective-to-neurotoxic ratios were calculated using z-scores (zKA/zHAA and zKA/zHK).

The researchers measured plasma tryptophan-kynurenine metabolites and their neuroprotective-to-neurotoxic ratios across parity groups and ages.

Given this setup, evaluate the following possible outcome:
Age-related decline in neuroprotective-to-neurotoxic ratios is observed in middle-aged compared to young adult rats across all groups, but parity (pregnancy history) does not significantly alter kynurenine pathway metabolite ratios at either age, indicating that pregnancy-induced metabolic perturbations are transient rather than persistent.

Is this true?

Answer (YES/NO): NO